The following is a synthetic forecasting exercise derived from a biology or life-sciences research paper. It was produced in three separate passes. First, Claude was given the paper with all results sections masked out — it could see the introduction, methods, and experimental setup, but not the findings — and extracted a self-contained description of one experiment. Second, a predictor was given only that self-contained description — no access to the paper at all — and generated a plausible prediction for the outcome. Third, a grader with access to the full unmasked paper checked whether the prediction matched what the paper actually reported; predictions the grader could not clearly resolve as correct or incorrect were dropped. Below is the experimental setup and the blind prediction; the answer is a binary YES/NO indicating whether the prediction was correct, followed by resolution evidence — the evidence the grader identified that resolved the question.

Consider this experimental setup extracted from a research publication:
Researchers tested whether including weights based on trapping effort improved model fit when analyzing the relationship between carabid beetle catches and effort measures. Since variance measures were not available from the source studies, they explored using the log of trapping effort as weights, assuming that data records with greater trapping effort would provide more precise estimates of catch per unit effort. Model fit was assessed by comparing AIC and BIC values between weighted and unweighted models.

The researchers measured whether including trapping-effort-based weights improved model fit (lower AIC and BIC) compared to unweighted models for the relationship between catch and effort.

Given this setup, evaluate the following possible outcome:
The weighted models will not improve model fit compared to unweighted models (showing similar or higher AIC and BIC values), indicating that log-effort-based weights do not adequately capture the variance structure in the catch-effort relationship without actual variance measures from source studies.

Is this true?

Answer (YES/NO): YES